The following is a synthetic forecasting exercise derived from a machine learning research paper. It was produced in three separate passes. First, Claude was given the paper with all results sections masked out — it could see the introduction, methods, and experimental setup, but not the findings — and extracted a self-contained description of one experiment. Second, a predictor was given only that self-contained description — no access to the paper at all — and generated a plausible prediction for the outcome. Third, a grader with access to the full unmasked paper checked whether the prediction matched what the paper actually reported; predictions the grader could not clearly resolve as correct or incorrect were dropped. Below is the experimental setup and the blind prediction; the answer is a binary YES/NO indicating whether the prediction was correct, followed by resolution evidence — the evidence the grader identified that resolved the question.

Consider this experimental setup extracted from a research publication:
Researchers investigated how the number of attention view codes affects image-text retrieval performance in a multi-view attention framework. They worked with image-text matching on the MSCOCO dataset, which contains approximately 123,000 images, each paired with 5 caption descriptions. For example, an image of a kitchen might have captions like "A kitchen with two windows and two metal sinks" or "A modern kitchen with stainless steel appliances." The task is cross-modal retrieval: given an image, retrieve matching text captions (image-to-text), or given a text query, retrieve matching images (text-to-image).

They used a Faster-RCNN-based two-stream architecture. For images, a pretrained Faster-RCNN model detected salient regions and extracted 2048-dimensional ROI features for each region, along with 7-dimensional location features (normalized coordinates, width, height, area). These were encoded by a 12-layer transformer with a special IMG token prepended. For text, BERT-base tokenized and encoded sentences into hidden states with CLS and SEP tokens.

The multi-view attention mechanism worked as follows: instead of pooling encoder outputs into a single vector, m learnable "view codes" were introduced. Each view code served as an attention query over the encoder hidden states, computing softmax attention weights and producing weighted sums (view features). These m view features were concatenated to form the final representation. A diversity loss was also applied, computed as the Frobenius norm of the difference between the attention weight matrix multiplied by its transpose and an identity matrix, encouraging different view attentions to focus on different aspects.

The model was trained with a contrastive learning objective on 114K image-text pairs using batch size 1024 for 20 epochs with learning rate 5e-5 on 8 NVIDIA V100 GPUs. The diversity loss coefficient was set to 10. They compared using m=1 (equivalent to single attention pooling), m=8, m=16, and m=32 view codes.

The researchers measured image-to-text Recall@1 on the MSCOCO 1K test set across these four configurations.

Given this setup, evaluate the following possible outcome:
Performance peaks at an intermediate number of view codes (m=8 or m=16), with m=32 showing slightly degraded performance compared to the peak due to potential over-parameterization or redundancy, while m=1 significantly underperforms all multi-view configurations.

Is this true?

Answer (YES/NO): YES